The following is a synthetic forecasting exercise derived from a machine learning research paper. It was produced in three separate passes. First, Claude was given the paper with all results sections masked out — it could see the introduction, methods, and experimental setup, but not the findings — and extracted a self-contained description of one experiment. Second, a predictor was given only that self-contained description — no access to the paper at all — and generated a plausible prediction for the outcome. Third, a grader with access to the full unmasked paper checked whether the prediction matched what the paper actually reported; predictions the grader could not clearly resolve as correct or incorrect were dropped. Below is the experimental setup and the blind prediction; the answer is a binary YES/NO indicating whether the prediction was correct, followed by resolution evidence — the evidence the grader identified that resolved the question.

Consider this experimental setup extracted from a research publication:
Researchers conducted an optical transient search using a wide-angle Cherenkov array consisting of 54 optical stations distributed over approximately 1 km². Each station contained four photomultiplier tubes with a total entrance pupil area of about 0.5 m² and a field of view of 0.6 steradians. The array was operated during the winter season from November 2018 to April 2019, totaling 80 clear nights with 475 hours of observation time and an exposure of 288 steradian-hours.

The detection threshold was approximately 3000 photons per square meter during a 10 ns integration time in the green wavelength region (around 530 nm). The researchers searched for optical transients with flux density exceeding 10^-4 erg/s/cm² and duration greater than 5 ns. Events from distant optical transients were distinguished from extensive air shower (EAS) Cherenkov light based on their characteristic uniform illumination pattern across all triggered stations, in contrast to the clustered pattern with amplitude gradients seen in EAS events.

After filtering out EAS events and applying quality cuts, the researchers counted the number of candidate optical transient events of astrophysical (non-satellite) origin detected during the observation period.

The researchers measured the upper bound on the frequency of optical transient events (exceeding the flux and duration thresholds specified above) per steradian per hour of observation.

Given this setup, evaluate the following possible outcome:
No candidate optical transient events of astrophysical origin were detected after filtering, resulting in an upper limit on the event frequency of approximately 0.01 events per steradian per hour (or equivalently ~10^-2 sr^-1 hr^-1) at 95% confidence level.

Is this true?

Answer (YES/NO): NO